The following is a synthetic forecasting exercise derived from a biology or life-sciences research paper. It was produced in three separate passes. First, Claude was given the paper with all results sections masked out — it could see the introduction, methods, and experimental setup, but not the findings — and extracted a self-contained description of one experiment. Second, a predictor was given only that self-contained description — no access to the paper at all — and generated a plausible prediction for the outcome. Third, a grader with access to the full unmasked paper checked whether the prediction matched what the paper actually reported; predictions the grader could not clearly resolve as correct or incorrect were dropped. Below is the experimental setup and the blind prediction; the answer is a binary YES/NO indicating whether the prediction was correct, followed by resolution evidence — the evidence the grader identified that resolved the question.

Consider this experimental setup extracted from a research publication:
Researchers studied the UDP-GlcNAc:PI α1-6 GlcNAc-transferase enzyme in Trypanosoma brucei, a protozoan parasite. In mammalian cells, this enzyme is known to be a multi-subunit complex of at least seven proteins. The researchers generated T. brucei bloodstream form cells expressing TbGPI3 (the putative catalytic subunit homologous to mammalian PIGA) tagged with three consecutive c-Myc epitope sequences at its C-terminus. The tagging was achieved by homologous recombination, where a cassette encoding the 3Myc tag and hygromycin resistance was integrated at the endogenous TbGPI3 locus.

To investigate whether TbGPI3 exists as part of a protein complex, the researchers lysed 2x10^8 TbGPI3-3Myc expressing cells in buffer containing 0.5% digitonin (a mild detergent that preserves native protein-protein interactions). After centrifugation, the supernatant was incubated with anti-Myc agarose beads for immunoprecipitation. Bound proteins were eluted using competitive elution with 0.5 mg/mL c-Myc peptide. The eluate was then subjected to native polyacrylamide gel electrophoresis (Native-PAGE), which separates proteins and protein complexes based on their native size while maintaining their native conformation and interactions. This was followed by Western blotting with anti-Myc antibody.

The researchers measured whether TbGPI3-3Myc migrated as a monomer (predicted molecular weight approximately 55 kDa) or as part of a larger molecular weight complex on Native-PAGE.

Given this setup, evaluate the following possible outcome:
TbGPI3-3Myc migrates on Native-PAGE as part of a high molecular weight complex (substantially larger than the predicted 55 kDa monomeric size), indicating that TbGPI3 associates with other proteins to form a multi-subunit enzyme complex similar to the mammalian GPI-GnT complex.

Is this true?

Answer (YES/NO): YES